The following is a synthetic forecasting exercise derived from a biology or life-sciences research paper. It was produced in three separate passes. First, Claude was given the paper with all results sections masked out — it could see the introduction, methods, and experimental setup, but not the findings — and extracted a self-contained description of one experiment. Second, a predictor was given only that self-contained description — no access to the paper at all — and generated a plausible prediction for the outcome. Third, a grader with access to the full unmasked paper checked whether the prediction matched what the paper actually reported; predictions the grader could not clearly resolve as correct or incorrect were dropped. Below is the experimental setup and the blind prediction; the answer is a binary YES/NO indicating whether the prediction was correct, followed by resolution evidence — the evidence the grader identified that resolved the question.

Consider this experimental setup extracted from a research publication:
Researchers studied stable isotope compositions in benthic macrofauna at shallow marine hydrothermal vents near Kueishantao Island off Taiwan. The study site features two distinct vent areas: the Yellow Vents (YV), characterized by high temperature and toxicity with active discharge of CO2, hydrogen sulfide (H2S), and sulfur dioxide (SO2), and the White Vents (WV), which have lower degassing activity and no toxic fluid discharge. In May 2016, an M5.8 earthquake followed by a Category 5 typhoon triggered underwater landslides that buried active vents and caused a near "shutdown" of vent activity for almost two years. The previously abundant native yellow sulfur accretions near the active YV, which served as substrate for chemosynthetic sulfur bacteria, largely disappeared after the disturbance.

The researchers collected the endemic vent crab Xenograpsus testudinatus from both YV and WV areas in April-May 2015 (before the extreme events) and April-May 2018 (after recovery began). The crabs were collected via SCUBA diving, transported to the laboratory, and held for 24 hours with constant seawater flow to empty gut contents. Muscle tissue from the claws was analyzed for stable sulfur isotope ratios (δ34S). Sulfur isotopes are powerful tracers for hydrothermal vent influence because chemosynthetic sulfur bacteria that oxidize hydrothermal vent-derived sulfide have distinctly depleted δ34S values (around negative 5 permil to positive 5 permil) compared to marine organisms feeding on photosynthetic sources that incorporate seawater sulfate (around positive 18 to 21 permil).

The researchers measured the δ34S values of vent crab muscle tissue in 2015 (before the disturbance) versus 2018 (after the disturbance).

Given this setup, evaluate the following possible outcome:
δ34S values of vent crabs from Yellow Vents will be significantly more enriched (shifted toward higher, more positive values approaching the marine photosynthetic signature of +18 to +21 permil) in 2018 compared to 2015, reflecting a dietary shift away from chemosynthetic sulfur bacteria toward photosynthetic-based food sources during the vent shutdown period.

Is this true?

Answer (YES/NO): NO